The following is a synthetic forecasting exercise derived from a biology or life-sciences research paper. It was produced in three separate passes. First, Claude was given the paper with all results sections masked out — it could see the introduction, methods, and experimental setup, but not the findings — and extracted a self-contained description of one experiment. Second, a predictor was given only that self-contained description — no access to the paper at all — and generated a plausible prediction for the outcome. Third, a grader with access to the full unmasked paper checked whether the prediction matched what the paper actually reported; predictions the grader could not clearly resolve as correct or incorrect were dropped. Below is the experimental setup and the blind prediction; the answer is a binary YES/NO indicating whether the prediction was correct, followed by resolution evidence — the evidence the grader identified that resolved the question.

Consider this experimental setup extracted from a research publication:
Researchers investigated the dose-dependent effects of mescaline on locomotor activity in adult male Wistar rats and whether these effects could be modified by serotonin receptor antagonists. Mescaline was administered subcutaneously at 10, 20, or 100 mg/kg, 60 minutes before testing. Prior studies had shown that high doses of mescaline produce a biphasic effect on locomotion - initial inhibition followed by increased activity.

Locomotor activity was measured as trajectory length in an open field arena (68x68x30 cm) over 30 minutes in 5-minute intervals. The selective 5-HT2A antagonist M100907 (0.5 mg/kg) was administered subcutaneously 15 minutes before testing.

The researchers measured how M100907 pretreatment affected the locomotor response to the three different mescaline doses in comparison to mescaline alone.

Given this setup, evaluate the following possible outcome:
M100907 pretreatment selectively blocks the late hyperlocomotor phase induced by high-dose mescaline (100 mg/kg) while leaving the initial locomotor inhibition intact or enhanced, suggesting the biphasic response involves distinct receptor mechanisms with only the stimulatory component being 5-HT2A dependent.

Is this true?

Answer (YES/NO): NO